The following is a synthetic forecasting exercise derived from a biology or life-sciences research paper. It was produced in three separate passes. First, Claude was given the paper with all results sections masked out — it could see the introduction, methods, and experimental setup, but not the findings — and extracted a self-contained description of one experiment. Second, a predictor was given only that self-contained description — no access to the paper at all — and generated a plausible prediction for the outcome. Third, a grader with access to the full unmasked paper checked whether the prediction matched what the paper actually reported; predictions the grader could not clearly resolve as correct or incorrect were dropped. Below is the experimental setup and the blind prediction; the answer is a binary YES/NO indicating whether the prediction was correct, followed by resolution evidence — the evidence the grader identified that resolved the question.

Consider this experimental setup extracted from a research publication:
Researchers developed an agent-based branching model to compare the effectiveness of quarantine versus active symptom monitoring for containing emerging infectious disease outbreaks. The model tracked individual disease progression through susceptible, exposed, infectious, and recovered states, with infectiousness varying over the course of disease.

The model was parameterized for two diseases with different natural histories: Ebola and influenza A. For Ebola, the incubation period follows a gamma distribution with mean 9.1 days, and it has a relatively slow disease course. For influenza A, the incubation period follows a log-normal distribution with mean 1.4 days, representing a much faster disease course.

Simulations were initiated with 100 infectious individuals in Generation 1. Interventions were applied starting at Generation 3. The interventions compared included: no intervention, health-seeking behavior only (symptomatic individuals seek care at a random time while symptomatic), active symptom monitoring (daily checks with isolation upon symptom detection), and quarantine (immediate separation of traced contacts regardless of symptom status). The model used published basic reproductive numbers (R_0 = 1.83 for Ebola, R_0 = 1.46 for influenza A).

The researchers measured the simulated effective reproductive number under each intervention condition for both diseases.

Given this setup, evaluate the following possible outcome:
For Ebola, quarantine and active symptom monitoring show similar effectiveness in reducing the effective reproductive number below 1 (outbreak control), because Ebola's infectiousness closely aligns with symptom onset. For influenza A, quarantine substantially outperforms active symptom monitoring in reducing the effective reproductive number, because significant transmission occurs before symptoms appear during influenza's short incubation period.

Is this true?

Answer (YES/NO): YES